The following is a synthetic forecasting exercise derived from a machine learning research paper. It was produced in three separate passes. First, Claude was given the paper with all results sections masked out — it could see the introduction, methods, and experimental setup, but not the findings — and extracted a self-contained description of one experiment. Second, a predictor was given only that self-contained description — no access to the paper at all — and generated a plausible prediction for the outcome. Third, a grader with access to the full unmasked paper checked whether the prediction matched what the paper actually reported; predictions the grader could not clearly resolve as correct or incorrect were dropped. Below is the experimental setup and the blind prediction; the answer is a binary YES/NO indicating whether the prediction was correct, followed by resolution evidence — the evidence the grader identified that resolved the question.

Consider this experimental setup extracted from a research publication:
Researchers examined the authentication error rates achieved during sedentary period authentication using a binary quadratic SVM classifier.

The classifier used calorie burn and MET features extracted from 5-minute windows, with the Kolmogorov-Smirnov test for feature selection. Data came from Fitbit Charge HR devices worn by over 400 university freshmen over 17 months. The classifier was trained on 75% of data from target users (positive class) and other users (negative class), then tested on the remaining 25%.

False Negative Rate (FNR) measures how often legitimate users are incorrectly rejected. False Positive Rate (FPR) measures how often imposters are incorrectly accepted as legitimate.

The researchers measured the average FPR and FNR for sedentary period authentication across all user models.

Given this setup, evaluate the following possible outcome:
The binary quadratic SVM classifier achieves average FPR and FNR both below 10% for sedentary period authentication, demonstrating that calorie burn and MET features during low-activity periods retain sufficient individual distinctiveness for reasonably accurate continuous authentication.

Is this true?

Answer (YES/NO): NO